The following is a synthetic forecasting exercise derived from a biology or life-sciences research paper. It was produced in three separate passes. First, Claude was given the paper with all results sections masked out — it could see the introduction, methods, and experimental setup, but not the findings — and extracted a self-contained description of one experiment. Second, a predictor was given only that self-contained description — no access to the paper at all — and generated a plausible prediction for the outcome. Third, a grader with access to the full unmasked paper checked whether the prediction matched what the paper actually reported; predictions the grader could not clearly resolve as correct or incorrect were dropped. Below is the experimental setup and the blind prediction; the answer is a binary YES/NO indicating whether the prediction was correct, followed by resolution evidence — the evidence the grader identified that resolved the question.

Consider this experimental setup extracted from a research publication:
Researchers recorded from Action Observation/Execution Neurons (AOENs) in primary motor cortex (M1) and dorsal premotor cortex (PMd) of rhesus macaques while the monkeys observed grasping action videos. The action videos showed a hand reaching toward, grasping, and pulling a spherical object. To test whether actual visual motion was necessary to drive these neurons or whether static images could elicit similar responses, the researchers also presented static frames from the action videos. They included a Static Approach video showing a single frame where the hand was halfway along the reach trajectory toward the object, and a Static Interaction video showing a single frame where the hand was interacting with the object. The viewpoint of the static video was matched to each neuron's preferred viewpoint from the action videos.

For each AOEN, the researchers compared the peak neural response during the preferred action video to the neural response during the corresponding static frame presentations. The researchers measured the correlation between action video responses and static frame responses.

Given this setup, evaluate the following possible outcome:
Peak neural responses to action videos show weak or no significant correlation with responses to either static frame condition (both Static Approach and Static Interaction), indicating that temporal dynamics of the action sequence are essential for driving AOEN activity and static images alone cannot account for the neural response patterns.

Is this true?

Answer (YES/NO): NO